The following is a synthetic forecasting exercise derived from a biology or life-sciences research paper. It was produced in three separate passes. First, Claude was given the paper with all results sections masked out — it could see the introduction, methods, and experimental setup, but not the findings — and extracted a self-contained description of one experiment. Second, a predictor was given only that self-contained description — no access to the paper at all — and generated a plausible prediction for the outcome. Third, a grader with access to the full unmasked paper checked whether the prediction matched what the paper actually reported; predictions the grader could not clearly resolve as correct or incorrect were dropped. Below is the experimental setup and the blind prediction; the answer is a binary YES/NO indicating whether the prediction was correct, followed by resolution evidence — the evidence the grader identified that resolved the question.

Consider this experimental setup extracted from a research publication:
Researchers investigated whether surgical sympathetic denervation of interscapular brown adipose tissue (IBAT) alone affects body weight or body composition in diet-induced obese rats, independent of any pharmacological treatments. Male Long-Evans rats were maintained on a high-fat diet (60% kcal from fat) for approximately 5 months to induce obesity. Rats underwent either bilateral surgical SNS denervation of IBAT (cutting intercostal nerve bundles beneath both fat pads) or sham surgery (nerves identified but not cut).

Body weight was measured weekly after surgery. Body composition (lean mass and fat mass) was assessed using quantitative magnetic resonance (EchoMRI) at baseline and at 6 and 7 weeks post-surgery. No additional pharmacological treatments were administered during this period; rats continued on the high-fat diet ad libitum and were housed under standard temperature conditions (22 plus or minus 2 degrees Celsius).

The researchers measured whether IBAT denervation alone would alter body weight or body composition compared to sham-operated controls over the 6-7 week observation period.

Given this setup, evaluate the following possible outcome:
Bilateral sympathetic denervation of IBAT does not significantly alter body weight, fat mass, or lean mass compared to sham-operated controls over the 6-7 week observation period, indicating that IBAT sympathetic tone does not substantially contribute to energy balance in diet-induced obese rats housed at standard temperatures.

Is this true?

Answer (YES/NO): YES